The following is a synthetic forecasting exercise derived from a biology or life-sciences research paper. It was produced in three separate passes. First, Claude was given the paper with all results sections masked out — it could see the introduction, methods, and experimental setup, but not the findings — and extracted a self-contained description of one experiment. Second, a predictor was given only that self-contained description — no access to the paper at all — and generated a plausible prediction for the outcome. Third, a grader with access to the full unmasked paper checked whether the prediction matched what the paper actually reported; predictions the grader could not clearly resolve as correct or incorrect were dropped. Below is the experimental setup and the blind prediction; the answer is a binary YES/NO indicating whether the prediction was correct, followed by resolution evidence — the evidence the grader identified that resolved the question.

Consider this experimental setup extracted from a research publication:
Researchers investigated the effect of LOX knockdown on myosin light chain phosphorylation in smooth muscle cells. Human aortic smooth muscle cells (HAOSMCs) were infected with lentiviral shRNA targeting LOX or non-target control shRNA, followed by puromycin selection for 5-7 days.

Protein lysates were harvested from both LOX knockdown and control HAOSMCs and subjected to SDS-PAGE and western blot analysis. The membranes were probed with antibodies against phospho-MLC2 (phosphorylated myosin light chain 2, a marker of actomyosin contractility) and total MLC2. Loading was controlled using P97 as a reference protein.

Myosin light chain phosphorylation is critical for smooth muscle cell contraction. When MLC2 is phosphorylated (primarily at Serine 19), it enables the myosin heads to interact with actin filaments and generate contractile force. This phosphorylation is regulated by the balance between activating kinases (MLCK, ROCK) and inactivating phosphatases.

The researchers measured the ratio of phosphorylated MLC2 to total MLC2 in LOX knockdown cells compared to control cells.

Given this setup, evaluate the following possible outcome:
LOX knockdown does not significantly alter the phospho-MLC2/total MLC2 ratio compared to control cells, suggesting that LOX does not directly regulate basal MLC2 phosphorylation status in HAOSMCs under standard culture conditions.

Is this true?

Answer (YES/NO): NO